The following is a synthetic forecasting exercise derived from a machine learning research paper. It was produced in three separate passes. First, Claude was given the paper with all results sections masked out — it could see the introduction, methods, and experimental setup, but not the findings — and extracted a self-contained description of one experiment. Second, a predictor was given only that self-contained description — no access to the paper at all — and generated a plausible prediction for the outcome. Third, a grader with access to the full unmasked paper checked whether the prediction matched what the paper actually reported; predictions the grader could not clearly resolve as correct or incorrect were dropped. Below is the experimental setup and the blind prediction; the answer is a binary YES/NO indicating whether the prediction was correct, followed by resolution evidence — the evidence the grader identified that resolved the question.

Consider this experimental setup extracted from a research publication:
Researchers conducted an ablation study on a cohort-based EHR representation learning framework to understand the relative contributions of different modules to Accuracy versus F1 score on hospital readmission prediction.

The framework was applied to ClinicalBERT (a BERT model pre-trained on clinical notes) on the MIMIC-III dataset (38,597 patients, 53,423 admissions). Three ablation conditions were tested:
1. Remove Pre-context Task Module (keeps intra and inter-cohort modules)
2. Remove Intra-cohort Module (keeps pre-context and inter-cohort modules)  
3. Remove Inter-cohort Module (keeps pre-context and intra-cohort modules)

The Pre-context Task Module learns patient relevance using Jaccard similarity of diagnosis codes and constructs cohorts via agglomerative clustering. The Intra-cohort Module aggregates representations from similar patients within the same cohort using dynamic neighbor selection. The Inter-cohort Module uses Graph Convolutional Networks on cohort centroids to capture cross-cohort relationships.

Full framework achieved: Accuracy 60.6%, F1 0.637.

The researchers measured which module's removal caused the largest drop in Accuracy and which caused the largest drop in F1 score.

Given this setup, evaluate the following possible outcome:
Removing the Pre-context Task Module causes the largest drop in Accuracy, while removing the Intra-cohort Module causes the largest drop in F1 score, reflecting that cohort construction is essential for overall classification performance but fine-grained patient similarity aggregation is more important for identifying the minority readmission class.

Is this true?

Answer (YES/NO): NO